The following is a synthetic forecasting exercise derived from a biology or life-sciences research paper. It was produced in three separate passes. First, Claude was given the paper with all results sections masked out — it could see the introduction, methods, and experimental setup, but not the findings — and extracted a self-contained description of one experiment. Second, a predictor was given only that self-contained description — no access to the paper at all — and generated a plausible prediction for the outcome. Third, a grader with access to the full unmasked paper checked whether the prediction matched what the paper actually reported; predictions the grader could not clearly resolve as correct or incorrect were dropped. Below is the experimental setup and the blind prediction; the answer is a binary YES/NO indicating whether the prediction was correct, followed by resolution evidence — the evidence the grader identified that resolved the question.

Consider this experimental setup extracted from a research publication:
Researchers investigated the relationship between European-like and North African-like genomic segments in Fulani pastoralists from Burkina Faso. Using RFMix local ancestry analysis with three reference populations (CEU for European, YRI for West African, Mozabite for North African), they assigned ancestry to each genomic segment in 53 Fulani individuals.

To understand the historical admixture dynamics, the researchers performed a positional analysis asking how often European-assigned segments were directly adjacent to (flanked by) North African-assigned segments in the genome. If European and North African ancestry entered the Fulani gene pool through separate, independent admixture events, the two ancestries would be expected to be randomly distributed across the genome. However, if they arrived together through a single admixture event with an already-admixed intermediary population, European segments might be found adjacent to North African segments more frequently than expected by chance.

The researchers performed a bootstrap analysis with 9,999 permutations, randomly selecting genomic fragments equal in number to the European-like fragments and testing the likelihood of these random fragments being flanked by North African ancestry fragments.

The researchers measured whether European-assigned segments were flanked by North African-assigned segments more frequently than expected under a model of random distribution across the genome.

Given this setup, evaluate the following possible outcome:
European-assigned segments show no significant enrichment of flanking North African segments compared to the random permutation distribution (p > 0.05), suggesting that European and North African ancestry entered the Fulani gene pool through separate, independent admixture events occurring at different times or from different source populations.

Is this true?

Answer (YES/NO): NO